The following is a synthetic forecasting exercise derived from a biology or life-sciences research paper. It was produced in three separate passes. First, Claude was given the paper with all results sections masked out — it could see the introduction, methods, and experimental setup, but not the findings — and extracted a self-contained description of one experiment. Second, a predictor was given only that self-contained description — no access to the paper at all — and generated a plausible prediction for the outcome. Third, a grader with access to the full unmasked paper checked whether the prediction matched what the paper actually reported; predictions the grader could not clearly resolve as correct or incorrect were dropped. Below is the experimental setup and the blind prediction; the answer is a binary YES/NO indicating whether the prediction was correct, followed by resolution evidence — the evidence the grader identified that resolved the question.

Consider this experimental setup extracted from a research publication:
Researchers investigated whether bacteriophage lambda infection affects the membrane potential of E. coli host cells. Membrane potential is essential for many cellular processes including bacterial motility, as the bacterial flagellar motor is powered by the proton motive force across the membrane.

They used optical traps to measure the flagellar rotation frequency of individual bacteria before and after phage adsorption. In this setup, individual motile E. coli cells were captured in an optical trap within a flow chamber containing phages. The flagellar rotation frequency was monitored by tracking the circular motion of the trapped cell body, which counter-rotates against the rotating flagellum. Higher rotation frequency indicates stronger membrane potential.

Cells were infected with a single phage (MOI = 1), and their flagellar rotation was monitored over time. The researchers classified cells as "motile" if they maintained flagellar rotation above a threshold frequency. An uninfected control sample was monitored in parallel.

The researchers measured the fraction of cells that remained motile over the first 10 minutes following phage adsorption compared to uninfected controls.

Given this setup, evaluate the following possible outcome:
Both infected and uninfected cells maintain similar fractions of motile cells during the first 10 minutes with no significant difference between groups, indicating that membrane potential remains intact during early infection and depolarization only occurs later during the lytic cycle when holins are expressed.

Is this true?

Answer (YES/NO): NO